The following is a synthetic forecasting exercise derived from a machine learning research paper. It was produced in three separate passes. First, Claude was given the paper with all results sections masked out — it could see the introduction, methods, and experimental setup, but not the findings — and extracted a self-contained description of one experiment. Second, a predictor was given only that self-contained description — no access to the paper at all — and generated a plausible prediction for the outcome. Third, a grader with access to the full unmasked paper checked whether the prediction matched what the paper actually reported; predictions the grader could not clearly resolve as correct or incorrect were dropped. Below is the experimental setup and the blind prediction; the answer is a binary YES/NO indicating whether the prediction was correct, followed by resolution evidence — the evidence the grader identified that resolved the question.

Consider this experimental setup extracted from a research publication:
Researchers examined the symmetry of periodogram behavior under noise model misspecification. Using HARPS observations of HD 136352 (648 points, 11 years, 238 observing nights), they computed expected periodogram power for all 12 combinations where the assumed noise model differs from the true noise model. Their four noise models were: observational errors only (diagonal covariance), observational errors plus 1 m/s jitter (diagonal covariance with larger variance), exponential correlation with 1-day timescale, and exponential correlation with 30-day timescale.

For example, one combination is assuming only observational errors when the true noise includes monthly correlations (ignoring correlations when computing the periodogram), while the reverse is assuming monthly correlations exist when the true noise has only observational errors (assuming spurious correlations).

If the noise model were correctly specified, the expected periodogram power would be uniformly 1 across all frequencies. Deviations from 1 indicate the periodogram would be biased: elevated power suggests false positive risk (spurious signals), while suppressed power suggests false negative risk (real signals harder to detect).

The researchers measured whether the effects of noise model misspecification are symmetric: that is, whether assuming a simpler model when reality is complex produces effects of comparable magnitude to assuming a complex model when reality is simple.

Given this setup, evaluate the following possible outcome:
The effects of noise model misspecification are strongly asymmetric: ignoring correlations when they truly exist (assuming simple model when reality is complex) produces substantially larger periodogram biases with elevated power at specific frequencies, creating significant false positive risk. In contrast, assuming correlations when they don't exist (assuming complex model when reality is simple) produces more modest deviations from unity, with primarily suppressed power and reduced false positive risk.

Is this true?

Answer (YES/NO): YES